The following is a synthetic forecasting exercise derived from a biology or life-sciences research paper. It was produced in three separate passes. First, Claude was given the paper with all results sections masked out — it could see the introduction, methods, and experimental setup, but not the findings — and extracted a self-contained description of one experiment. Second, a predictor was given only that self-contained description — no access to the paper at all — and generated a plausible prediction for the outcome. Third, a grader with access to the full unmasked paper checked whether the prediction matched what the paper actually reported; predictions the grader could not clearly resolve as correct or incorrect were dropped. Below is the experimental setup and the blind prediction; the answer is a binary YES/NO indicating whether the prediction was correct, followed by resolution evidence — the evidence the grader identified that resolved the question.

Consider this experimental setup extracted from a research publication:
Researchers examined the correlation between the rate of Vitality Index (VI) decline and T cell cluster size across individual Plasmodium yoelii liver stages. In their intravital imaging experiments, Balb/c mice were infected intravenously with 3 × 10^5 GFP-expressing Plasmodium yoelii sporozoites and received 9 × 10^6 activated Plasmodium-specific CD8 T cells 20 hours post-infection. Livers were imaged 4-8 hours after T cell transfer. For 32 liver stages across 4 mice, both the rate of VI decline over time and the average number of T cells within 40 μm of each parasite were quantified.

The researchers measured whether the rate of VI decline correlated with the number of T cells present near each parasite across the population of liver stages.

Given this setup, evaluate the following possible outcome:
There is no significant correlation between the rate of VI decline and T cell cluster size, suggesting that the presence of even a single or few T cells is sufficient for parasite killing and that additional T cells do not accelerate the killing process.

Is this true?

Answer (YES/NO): NO